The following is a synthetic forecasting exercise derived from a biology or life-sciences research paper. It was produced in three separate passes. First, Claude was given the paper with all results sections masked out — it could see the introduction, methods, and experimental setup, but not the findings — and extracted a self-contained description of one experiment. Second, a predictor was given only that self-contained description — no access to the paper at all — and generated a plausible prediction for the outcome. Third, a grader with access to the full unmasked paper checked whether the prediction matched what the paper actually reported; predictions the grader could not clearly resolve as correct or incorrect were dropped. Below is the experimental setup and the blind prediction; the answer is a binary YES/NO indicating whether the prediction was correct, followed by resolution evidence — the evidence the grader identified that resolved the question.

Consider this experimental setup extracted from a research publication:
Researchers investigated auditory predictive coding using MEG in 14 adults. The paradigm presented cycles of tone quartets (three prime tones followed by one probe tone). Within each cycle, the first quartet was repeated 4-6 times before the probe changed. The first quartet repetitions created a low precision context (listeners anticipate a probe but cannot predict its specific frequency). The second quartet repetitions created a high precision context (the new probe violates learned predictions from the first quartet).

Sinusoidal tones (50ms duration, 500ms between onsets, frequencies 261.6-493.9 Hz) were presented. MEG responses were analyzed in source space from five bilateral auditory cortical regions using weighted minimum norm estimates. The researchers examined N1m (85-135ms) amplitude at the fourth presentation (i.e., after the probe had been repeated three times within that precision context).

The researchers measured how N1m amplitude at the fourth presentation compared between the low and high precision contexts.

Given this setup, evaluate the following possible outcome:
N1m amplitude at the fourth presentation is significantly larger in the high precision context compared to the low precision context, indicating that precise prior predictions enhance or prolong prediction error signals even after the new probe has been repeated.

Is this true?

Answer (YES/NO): NO